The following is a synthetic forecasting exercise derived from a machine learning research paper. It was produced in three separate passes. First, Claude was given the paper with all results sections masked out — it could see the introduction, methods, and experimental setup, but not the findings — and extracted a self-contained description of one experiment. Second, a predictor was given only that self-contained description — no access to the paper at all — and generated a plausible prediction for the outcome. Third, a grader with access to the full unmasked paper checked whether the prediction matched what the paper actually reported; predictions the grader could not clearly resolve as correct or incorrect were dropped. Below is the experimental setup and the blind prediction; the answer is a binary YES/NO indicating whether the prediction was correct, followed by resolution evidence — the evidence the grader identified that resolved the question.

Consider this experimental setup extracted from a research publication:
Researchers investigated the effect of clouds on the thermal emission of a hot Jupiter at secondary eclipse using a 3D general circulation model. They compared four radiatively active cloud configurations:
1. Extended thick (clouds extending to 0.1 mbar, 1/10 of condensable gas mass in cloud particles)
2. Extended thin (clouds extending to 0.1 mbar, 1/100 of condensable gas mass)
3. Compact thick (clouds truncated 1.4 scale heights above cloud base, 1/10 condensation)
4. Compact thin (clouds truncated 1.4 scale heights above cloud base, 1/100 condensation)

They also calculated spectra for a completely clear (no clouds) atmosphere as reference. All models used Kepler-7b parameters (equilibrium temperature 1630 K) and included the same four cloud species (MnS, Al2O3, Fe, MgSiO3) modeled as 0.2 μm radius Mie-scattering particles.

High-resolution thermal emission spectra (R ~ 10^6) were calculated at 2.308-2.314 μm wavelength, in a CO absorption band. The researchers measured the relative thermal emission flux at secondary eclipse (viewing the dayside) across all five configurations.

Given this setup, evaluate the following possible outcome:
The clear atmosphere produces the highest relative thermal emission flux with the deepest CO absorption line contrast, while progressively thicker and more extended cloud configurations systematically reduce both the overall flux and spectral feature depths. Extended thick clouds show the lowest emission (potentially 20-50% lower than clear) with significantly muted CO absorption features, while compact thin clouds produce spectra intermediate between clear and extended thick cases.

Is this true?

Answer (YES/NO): YES